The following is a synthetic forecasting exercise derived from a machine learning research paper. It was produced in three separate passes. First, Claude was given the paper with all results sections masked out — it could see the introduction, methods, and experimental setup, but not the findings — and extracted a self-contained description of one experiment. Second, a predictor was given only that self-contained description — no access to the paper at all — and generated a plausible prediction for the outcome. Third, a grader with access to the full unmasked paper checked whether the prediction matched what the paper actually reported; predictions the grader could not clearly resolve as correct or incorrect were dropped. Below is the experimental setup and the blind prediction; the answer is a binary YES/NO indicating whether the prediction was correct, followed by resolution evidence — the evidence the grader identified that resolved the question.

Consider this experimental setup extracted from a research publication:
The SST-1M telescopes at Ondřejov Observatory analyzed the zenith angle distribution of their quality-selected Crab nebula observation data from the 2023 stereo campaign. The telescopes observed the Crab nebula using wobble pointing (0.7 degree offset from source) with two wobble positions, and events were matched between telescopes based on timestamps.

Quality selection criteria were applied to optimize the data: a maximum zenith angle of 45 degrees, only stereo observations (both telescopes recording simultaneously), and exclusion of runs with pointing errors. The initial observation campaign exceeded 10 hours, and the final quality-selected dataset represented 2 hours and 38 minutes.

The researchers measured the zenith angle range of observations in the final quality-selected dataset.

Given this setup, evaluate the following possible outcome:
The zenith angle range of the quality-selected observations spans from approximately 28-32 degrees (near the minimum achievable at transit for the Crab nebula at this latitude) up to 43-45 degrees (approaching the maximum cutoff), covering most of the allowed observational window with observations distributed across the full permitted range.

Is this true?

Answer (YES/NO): NO